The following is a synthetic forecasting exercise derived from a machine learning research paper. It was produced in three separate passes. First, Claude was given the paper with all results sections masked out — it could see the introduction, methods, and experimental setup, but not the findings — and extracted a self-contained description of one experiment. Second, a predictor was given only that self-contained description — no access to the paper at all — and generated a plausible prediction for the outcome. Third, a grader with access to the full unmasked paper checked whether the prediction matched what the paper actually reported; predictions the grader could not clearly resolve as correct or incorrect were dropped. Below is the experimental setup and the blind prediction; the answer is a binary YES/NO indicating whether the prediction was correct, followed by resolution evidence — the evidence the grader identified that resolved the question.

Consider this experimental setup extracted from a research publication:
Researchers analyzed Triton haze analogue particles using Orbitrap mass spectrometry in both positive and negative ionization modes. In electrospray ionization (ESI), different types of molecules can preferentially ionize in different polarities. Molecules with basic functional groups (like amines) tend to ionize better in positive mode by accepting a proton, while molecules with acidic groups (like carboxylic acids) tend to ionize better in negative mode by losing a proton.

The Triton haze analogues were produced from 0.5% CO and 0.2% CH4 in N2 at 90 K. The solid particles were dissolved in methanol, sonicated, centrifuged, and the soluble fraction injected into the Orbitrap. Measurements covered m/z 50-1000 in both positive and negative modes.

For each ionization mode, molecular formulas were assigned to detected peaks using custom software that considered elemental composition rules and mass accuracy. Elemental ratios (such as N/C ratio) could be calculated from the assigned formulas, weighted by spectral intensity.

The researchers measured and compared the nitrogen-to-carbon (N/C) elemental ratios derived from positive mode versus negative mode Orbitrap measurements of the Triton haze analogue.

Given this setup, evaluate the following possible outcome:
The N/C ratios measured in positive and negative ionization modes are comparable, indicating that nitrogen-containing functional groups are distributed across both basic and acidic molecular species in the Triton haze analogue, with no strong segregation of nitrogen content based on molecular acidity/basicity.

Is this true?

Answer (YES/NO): NO